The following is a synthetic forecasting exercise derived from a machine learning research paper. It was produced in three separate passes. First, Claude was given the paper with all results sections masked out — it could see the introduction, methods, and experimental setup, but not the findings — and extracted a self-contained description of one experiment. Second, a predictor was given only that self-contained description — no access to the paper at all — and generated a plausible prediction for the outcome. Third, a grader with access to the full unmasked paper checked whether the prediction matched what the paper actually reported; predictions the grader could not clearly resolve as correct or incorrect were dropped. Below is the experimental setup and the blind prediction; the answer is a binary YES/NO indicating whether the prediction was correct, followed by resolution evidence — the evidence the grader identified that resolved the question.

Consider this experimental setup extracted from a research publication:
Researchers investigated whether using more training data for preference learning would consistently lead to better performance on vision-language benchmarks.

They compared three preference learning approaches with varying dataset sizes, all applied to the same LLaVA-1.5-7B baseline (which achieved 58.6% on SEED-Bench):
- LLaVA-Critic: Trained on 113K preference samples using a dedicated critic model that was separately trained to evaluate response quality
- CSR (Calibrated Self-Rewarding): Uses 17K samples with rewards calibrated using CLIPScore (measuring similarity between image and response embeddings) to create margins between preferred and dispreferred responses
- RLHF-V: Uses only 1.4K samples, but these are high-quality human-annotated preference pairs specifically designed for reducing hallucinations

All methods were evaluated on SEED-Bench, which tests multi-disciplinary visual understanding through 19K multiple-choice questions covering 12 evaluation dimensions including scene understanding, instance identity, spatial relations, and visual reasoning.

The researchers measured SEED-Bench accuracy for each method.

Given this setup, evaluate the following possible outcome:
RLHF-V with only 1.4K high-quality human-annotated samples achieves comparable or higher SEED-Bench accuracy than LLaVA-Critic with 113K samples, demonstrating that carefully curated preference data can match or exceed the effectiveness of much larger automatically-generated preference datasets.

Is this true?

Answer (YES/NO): YES